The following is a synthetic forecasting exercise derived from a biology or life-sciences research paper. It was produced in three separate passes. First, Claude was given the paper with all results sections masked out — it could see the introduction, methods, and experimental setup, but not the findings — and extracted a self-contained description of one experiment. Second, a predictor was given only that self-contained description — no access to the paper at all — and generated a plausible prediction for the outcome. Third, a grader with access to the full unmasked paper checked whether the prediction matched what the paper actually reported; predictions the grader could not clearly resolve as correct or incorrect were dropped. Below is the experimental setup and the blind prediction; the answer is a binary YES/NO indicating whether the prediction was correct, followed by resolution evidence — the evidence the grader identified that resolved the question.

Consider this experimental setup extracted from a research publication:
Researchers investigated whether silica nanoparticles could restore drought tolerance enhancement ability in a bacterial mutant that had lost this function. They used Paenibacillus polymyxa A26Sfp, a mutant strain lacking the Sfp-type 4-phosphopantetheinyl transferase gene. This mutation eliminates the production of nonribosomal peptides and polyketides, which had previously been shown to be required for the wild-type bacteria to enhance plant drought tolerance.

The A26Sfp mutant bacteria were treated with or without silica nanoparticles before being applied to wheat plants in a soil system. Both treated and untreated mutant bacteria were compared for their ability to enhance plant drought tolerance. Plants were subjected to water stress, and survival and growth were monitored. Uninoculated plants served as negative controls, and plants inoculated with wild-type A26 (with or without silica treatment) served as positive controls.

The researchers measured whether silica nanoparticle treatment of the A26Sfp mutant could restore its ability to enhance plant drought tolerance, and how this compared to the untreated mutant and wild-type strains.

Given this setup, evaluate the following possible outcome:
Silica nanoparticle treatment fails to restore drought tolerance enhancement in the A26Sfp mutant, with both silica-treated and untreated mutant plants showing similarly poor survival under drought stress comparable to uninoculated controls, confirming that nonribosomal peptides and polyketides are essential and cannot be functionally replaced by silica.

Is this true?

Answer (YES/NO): NO